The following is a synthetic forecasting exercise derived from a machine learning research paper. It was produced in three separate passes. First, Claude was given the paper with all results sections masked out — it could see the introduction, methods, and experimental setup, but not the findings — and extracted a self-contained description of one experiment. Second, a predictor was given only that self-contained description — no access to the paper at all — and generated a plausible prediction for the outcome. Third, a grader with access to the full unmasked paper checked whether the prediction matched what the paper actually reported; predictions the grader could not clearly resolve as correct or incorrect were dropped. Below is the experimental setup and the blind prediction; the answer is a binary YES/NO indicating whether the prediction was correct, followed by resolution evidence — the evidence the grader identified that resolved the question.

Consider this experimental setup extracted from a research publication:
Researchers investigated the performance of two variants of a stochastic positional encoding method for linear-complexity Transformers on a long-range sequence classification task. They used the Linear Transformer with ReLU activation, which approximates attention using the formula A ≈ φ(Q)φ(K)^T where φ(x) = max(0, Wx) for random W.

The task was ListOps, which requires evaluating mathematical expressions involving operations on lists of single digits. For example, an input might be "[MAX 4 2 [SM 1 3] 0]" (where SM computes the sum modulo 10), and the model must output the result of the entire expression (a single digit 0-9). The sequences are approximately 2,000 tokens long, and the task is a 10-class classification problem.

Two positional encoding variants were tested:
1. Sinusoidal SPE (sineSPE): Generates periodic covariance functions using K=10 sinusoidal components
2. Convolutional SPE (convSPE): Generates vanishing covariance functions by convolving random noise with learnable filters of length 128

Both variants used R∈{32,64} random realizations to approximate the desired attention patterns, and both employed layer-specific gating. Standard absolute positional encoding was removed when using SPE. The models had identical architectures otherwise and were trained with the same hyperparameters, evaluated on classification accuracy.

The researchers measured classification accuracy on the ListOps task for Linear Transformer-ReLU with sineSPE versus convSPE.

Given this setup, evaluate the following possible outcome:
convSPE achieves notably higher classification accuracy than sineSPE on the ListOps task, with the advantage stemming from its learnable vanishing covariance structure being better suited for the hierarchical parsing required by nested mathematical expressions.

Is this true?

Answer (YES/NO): NO